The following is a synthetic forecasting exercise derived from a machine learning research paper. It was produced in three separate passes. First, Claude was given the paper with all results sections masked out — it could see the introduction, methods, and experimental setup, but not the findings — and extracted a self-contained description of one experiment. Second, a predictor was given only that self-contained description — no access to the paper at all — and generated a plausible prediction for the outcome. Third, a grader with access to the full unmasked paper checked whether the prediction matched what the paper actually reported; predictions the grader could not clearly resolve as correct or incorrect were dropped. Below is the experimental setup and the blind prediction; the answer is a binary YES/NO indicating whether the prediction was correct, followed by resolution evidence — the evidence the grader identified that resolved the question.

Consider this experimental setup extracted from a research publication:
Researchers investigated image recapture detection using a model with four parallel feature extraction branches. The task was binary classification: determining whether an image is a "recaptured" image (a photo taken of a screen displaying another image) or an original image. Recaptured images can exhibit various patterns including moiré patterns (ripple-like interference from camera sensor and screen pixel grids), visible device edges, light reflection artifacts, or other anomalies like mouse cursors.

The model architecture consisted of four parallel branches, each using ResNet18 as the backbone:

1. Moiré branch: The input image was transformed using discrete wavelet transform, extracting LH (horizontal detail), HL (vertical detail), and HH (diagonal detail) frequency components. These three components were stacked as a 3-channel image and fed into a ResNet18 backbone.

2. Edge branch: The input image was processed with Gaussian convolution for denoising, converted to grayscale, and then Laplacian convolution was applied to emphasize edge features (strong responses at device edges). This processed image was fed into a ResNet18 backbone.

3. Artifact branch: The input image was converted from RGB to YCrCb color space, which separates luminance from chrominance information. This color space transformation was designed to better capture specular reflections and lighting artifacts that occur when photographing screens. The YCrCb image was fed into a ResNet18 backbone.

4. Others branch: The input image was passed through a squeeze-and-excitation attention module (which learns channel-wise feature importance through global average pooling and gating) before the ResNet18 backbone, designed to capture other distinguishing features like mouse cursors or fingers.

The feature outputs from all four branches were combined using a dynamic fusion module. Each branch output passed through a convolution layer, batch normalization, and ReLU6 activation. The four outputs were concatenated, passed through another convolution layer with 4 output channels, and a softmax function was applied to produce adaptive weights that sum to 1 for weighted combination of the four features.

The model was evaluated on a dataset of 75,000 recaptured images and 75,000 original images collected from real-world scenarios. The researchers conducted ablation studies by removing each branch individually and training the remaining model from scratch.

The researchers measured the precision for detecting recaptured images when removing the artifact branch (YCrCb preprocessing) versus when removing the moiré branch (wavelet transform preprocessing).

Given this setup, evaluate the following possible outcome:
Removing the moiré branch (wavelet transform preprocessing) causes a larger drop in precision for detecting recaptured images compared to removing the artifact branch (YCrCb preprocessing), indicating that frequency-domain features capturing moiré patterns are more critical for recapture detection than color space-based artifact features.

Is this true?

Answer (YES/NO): YES